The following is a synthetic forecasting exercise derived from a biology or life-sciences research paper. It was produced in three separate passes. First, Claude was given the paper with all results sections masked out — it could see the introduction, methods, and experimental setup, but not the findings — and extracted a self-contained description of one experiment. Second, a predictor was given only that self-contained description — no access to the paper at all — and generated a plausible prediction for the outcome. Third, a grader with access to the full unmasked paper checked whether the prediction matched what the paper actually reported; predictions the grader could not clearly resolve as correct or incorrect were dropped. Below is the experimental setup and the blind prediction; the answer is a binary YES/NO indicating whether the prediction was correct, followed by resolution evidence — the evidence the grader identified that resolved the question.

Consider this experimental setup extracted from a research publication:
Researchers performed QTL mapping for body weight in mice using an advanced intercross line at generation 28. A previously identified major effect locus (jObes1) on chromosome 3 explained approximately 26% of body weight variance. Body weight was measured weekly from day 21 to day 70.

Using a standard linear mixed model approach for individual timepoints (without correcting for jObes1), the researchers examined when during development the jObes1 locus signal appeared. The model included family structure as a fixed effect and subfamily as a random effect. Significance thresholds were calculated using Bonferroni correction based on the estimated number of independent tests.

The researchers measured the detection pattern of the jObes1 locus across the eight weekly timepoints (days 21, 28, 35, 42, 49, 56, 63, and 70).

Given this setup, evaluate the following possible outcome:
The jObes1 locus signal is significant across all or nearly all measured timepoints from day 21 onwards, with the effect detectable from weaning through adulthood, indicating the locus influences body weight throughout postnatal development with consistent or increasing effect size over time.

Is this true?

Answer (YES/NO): NO